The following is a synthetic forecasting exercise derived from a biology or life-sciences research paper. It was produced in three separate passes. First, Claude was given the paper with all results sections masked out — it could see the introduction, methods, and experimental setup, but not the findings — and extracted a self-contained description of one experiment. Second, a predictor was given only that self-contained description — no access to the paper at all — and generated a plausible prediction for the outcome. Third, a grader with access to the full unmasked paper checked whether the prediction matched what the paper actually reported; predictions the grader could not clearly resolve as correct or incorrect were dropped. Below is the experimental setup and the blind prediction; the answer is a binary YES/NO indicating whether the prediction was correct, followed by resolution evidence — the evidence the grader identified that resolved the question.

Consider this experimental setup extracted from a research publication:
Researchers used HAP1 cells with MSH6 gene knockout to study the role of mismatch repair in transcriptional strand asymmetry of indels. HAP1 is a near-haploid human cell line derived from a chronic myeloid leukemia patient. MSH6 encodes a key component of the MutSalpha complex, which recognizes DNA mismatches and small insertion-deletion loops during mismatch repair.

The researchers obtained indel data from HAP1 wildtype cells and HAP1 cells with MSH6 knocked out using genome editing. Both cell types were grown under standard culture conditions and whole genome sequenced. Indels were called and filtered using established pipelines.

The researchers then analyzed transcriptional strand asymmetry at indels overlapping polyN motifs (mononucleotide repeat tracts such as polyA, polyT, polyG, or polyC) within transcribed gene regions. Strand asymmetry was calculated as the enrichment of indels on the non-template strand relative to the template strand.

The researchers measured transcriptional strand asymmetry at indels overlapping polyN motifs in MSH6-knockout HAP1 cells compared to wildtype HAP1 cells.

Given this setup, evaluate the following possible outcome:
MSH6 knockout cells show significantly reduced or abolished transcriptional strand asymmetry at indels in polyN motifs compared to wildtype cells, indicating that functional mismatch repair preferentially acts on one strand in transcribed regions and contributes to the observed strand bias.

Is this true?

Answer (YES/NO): NO